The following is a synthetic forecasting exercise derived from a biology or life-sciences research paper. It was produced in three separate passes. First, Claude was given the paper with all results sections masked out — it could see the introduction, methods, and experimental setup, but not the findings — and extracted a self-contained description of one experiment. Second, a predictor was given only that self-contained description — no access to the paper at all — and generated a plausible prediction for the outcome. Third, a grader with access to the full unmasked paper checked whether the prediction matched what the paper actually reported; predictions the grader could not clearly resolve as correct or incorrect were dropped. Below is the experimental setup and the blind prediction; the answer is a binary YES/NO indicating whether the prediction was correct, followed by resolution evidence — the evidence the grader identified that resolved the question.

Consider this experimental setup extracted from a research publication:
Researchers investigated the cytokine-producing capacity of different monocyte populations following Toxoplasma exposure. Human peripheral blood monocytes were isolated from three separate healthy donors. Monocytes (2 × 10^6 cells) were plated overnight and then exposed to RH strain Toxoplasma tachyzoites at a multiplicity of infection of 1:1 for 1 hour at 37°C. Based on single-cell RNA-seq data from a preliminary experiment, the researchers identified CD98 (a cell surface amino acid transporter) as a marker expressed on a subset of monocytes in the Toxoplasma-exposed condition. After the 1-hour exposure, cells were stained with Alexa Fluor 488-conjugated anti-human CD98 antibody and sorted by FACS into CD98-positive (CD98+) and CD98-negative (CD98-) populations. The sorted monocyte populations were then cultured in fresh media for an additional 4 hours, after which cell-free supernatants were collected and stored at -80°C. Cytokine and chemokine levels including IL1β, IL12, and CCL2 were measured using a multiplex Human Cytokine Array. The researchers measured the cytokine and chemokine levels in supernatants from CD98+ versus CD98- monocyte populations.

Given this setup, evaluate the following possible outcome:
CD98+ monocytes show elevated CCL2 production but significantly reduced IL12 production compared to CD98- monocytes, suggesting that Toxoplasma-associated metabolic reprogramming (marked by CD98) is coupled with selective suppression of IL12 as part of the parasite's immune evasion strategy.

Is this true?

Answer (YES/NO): YES